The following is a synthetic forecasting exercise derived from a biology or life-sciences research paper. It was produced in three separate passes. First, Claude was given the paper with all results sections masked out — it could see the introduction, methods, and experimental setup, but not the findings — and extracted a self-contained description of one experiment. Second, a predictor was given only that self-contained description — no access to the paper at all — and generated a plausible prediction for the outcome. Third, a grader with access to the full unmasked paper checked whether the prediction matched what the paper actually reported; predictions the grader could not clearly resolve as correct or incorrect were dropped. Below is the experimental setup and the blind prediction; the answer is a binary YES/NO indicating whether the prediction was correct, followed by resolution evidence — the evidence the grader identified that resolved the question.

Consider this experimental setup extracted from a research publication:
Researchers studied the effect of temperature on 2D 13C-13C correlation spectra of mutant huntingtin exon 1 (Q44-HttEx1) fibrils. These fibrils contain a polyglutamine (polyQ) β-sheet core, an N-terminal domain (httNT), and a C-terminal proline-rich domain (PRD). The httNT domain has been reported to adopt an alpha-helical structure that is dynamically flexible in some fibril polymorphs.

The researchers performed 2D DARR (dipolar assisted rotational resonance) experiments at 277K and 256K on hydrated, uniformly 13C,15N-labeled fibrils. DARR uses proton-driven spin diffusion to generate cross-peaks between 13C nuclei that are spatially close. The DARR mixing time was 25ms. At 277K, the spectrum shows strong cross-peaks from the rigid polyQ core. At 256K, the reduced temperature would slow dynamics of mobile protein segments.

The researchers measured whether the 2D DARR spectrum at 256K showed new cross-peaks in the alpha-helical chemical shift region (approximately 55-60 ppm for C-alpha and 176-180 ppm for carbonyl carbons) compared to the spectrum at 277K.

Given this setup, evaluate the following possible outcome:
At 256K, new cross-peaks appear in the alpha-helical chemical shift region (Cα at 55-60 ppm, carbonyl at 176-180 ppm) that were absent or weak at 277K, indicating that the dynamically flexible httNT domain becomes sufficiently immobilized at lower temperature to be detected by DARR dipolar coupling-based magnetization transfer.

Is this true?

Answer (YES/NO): NO